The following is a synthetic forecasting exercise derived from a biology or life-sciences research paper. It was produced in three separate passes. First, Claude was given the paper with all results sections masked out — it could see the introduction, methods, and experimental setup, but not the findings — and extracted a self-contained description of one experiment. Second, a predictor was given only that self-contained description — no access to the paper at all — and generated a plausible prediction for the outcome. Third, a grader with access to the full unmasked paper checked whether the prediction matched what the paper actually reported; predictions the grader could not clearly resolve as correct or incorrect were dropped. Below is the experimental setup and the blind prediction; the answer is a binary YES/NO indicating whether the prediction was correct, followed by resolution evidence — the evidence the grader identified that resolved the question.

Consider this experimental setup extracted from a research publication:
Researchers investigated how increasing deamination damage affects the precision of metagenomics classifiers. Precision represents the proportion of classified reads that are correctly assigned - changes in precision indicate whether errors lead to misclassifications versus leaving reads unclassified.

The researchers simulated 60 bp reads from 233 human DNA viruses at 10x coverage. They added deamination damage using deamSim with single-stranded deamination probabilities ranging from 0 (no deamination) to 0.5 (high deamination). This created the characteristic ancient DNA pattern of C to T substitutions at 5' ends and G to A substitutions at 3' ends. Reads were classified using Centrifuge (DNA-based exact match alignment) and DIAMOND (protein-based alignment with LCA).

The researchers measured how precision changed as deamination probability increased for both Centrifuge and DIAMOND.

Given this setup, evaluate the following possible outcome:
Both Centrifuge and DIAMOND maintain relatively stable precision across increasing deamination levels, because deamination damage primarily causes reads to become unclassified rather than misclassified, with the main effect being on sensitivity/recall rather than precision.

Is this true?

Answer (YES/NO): NO